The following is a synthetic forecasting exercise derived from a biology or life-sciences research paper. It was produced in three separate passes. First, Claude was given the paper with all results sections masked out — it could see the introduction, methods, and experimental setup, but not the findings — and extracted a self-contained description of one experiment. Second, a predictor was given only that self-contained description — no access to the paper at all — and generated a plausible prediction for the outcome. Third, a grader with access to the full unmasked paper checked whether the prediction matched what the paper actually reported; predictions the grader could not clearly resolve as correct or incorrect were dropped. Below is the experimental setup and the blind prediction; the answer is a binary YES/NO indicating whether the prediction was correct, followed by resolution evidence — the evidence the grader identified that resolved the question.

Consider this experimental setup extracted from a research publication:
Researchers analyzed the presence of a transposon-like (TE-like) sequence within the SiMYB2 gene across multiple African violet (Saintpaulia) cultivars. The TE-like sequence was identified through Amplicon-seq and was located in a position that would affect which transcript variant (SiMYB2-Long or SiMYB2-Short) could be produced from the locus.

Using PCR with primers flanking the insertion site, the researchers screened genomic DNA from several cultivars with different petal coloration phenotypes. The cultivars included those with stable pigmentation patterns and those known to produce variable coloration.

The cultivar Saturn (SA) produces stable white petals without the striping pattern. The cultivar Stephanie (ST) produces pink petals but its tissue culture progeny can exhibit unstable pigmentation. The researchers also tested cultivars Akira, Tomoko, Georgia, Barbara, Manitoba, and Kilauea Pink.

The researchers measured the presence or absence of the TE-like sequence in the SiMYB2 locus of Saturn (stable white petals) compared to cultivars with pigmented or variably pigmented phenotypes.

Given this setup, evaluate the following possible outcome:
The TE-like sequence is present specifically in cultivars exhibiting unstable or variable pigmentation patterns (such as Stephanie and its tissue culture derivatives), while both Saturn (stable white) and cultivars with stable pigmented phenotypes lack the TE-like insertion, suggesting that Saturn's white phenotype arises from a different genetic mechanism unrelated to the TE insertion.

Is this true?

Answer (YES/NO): NO